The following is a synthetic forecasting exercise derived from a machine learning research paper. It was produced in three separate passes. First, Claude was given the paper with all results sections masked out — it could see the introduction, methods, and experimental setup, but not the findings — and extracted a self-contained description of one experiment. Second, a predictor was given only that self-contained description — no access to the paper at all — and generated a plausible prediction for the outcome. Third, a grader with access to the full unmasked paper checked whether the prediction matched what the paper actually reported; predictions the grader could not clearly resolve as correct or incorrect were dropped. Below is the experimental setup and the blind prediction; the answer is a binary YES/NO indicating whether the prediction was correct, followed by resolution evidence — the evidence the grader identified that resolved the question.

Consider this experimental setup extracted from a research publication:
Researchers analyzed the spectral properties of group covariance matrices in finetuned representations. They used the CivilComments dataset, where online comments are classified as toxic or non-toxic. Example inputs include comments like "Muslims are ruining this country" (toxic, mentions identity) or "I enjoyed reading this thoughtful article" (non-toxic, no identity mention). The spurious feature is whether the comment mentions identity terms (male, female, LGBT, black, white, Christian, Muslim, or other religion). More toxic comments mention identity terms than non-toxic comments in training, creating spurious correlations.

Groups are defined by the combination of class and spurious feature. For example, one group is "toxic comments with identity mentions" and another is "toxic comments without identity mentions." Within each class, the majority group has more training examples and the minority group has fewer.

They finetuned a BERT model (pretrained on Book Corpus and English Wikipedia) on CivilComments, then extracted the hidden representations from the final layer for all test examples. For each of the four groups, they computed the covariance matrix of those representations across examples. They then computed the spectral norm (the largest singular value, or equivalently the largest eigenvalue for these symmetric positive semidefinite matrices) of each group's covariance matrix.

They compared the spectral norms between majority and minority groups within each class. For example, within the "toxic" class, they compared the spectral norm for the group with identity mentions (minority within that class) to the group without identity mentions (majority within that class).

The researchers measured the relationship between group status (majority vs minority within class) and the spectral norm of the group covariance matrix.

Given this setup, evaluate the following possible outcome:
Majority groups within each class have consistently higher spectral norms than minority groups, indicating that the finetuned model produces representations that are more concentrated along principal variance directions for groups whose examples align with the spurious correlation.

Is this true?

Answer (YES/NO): NO